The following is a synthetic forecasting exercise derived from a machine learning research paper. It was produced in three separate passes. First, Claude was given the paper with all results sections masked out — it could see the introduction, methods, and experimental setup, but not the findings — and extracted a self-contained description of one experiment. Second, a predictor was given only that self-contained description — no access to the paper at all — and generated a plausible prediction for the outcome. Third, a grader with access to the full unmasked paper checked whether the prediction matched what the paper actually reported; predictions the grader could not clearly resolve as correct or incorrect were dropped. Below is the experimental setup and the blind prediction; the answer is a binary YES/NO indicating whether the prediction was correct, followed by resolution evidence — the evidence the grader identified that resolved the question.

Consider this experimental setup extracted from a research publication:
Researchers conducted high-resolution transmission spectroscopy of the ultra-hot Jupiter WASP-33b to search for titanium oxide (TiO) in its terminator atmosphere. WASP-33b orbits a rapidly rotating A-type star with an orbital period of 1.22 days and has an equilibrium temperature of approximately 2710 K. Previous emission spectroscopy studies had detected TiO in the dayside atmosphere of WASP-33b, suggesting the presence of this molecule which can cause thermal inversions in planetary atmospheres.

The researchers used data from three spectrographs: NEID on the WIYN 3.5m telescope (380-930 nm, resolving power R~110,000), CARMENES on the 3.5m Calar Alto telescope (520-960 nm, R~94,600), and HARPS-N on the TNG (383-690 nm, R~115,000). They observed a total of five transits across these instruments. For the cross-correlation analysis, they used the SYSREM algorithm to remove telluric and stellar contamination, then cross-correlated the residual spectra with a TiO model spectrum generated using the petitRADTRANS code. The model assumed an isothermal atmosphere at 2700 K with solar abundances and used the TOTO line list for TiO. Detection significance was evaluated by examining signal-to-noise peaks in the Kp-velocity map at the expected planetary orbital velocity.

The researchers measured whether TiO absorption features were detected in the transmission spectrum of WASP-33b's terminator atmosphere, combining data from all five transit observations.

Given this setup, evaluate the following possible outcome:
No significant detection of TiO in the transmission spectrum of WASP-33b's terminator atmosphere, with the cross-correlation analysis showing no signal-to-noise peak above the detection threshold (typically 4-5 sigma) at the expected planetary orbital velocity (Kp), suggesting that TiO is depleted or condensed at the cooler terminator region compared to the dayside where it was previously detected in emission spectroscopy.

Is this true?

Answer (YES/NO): YES